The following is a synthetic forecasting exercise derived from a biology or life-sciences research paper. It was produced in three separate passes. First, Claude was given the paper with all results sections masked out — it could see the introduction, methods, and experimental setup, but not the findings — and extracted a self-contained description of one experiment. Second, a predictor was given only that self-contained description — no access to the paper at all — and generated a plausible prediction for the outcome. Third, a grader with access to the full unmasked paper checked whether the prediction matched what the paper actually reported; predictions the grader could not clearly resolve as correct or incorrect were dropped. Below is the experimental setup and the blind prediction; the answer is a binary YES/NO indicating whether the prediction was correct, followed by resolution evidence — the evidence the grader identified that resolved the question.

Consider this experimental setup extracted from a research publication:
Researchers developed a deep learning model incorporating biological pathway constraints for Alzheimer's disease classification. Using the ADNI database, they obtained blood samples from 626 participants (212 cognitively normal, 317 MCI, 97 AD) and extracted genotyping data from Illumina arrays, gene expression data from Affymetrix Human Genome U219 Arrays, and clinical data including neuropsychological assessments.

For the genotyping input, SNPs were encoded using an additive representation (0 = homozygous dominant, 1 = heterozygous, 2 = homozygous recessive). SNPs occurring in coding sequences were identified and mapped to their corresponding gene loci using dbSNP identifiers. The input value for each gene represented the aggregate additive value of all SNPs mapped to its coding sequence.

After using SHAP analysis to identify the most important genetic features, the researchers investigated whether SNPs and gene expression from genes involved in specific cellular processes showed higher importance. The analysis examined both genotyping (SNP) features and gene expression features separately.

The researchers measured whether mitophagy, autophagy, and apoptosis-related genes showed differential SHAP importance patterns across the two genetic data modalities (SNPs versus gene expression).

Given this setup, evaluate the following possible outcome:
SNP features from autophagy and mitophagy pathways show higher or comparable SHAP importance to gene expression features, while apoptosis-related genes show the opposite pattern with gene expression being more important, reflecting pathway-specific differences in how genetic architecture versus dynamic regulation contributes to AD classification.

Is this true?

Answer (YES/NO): NO